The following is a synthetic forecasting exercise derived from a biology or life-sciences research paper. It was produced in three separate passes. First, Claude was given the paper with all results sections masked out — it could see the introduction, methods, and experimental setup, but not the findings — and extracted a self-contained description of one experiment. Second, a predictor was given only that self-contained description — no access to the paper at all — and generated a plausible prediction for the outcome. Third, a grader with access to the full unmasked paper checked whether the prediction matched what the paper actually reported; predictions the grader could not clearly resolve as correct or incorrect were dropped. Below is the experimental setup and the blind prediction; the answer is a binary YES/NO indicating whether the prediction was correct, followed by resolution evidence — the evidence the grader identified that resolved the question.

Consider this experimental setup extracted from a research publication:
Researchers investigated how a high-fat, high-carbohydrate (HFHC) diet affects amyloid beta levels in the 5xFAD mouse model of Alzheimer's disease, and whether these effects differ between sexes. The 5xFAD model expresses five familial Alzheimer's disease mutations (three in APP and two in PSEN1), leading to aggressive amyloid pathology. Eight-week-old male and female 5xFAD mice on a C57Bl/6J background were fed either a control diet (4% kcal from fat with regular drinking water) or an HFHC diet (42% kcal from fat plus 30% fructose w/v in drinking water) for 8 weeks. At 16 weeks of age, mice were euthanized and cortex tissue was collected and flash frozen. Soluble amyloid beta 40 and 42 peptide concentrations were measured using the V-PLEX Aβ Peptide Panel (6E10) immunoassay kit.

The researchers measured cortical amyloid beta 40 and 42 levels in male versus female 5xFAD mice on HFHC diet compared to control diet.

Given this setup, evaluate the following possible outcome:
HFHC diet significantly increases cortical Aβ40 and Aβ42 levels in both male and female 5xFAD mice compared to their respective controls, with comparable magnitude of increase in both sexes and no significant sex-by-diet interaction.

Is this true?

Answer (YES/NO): NO